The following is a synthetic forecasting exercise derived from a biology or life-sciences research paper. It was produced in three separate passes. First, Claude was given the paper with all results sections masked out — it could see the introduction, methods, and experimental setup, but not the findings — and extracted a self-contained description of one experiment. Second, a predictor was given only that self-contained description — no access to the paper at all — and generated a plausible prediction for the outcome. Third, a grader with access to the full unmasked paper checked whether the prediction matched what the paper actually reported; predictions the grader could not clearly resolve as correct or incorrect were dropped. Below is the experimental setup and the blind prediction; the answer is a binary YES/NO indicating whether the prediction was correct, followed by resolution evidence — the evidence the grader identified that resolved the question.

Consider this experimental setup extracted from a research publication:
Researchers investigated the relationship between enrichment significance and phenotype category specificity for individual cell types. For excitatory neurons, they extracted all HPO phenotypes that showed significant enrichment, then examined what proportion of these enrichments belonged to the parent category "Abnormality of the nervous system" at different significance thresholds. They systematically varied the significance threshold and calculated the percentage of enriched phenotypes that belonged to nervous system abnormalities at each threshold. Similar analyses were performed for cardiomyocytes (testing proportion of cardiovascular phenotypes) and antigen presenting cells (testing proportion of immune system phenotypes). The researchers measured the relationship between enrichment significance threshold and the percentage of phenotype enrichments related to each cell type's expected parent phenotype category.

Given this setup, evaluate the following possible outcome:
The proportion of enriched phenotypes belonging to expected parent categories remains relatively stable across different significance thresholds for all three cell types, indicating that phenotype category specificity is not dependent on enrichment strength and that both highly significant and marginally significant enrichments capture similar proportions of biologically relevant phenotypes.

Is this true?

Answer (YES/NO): NO